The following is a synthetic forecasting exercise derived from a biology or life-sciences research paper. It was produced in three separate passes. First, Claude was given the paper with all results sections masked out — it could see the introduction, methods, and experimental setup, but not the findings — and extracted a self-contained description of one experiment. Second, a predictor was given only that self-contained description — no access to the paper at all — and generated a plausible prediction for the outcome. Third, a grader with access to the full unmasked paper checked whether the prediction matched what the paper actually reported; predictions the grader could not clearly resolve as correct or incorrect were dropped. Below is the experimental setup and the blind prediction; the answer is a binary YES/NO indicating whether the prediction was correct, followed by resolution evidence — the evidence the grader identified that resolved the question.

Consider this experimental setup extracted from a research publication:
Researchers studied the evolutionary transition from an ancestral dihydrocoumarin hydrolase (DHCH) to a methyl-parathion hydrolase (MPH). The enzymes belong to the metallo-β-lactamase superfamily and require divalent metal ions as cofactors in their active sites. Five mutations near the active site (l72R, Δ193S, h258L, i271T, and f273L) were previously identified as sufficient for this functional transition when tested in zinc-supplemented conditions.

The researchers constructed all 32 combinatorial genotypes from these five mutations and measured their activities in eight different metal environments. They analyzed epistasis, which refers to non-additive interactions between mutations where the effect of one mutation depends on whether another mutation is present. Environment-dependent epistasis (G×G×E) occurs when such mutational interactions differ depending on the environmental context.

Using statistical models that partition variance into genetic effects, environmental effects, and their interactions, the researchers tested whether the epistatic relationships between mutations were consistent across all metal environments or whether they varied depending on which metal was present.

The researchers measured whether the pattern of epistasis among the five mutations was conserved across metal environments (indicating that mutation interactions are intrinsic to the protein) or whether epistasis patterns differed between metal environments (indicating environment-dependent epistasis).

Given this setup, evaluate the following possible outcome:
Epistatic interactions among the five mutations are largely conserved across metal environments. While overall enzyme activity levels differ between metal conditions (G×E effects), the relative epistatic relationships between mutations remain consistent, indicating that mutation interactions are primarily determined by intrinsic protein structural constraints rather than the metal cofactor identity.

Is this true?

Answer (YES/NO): NO